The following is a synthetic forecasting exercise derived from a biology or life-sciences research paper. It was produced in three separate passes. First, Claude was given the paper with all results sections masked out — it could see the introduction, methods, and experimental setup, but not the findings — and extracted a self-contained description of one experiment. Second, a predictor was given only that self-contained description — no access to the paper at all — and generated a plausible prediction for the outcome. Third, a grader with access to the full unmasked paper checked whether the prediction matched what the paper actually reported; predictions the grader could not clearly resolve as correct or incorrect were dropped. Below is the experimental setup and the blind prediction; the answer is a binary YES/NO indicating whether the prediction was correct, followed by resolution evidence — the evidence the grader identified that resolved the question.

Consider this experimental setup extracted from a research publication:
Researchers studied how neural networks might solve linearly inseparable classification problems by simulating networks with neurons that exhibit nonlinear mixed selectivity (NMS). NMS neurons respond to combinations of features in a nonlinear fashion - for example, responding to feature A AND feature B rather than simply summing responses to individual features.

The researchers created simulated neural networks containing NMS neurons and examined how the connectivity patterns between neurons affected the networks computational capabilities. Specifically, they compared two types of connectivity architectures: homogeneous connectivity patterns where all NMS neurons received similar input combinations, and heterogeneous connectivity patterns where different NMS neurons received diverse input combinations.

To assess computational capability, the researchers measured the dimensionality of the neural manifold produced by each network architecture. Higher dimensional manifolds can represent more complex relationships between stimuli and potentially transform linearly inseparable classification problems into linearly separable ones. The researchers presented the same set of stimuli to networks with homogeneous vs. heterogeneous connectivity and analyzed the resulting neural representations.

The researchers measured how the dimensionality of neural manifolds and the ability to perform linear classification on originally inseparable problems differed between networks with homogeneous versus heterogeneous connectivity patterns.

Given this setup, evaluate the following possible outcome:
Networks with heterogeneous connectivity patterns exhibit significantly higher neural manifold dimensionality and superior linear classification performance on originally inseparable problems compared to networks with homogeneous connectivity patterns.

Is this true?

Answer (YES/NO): YES